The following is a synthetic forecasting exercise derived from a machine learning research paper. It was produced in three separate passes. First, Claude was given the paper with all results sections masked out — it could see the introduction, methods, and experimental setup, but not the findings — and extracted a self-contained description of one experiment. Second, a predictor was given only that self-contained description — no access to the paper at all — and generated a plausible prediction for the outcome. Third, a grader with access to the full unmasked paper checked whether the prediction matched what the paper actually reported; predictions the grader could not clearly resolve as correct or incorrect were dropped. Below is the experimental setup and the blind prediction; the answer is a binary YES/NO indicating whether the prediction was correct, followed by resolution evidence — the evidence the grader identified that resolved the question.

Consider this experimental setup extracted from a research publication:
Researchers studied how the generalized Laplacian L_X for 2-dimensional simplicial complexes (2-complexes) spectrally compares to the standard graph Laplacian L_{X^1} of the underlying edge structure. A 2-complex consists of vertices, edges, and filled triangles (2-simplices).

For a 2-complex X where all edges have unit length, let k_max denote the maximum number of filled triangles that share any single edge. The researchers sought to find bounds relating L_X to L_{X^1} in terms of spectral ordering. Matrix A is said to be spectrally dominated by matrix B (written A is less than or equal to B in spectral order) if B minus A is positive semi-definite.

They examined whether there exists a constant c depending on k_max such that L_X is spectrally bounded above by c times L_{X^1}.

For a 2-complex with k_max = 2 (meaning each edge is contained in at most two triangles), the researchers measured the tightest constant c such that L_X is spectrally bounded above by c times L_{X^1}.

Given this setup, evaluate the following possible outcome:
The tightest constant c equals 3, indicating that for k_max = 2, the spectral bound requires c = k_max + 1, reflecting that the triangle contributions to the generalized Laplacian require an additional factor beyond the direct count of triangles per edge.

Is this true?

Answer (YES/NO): NO